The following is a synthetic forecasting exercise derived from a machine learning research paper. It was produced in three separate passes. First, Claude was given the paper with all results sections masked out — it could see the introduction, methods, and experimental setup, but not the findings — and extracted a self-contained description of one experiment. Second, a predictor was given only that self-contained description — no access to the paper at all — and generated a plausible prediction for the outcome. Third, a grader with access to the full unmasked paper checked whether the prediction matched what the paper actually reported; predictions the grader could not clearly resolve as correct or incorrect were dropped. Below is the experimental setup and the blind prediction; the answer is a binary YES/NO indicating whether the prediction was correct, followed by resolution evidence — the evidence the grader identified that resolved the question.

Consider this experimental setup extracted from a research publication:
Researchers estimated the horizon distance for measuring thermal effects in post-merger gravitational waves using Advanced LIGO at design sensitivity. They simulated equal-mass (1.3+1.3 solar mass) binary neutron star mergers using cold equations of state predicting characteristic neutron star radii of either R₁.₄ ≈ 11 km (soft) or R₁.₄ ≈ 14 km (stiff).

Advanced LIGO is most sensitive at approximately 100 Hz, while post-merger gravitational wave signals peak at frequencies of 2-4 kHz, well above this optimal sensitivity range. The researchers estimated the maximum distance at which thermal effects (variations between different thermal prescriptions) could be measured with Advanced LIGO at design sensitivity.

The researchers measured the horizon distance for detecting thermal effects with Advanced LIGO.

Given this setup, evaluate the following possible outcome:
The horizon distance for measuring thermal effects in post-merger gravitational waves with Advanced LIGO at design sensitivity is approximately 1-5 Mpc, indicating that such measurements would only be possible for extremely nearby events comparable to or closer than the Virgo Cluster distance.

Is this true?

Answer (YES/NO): NO